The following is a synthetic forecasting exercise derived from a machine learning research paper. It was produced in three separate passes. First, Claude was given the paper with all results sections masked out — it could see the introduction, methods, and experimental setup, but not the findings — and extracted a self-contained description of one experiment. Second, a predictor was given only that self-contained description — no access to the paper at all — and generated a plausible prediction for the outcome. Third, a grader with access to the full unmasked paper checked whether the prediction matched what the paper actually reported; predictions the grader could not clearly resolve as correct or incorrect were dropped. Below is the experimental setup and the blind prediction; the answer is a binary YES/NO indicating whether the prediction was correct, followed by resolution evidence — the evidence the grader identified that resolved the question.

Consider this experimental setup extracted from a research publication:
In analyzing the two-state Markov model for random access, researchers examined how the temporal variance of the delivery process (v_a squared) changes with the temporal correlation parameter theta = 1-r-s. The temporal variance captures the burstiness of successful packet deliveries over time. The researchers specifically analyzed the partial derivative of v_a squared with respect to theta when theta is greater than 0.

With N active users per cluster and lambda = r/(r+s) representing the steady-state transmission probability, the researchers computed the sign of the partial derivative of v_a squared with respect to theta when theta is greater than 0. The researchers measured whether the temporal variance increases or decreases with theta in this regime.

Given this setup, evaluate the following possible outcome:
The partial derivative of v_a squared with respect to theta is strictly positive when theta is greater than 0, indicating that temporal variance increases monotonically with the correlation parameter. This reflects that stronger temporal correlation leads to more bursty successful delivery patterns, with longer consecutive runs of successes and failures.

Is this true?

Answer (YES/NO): YES